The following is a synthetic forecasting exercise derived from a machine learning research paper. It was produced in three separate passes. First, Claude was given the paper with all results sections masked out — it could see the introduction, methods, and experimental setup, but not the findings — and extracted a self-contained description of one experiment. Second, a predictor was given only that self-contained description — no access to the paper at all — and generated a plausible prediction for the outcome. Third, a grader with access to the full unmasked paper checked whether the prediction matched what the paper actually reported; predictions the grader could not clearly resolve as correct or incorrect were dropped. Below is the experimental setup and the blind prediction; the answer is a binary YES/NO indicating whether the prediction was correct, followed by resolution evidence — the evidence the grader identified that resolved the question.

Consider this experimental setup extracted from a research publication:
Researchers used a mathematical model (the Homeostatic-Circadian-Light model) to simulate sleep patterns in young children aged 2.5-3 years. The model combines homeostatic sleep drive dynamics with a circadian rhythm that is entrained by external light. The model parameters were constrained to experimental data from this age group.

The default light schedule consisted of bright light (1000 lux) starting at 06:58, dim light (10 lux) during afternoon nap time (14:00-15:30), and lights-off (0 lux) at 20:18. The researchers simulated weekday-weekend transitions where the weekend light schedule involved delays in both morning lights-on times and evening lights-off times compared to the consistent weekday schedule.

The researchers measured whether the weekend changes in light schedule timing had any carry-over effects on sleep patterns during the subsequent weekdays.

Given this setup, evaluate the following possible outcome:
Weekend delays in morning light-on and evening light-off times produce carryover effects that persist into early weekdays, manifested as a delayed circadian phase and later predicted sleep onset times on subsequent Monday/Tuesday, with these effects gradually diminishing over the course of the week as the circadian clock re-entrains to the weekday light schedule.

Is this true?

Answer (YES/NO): YES